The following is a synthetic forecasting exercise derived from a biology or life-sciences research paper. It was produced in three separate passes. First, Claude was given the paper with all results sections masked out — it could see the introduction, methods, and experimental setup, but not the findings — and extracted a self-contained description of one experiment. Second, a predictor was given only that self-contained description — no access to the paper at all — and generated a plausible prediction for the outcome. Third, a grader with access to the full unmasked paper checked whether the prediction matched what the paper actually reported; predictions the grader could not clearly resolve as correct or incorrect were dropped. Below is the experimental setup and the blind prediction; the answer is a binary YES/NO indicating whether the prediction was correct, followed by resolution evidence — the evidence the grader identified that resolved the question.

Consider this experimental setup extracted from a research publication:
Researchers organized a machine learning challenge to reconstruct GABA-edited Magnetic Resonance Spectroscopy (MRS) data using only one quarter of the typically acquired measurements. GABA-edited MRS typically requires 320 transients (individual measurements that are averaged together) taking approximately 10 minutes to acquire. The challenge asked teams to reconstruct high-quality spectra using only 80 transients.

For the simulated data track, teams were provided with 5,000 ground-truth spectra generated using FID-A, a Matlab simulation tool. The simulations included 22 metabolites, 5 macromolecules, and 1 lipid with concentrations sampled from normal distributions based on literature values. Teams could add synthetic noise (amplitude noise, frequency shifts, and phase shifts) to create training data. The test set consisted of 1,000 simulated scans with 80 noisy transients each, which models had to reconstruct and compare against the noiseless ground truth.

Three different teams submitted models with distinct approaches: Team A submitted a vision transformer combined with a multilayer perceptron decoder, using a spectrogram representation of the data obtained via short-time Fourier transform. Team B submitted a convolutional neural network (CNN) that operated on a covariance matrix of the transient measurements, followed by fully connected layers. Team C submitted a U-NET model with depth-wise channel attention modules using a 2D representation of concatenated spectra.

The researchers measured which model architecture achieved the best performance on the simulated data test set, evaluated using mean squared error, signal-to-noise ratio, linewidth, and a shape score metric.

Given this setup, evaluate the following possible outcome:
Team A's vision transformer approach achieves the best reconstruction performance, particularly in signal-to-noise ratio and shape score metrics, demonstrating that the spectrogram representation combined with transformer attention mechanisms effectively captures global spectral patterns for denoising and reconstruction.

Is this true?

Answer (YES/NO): NO